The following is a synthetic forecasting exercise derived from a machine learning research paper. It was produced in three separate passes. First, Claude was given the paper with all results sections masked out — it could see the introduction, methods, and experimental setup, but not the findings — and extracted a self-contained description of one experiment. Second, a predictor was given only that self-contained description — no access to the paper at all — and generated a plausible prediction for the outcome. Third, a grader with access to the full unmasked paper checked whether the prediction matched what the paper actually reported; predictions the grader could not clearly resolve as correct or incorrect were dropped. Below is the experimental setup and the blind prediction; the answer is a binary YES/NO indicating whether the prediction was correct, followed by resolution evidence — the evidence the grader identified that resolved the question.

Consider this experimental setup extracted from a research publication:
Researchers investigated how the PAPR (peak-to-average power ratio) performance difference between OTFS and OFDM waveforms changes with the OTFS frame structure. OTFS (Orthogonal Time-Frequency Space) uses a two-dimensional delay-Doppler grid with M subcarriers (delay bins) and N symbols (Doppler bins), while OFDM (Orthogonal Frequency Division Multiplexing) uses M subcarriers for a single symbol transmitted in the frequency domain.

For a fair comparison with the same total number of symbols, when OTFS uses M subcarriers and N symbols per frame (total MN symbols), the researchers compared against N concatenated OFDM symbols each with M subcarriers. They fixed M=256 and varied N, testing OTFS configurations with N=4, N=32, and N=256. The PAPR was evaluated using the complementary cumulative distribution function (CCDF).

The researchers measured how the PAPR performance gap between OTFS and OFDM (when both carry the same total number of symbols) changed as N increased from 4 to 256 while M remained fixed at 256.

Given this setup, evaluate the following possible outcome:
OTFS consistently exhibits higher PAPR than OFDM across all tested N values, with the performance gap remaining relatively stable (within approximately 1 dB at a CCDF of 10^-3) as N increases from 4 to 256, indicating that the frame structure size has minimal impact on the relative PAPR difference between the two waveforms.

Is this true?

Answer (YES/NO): NO